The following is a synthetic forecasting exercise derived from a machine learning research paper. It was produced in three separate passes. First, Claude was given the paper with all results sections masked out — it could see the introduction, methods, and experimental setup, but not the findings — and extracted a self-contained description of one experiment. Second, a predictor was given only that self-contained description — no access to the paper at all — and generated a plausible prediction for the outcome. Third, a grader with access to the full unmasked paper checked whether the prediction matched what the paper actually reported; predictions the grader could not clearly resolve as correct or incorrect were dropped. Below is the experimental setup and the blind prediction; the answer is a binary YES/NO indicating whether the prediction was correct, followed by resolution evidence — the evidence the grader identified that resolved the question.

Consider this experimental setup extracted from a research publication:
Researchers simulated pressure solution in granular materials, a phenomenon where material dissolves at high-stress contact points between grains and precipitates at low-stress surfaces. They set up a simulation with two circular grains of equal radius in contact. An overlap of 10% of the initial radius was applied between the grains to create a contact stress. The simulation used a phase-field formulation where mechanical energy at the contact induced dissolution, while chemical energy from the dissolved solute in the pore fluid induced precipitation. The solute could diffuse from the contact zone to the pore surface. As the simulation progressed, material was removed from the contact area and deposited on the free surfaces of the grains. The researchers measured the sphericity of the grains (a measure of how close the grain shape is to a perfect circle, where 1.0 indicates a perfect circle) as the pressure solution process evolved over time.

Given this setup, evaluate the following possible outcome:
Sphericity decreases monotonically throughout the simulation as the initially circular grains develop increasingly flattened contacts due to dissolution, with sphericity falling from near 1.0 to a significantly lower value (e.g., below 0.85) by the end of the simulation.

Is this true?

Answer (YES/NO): NO